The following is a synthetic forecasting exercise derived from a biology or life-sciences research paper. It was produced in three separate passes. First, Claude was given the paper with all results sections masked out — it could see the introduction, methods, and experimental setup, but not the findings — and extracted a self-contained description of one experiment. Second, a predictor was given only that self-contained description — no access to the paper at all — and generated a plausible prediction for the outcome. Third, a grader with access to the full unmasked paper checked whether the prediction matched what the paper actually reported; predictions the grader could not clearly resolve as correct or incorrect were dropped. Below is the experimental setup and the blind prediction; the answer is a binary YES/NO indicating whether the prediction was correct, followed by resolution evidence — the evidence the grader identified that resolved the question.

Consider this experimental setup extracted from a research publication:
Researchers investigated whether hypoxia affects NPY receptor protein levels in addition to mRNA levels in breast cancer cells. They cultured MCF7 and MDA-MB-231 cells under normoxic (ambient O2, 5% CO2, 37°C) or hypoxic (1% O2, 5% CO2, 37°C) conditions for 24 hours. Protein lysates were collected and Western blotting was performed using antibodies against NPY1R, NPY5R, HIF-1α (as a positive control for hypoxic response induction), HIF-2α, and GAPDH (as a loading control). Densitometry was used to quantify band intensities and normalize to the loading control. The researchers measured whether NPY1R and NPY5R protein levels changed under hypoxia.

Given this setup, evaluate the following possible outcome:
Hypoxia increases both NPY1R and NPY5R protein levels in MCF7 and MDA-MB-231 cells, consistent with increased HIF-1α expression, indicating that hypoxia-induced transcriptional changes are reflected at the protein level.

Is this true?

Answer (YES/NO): YES